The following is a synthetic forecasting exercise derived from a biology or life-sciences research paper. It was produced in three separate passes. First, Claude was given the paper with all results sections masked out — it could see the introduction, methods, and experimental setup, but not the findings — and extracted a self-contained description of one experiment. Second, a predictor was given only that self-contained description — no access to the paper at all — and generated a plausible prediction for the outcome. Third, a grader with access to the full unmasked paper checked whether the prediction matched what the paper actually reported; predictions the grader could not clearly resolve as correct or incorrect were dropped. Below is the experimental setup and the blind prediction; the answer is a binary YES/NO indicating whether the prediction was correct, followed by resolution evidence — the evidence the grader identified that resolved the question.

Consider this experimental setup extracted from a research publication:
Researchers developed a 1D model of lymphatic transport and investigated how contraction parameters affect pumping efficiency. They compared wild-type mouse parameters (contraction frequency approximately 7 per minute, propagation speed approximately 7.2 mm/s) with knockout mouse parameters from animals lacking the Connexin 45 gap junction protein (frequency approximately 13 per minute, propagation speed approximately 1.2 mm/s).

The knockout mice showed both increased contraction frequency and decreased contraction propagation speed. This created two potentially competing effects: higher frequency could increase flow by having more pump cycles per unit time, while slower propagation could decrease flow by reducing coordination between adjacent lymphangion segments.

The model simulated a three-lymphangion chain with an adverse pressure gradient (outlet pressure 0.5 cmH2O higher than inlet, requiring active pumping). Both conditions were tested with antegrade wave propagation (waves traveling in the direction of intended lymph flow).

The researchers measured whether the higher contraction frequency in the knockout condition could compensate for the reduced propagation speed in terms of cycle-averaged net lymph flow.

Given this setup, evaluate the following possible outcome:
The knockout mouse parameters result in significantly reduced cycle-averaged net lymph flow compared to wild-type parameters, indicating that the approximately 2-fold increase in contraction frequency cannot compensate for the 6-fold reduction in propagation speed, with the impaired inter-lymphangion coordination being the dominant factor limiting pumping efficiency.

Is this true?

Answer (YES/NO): YES